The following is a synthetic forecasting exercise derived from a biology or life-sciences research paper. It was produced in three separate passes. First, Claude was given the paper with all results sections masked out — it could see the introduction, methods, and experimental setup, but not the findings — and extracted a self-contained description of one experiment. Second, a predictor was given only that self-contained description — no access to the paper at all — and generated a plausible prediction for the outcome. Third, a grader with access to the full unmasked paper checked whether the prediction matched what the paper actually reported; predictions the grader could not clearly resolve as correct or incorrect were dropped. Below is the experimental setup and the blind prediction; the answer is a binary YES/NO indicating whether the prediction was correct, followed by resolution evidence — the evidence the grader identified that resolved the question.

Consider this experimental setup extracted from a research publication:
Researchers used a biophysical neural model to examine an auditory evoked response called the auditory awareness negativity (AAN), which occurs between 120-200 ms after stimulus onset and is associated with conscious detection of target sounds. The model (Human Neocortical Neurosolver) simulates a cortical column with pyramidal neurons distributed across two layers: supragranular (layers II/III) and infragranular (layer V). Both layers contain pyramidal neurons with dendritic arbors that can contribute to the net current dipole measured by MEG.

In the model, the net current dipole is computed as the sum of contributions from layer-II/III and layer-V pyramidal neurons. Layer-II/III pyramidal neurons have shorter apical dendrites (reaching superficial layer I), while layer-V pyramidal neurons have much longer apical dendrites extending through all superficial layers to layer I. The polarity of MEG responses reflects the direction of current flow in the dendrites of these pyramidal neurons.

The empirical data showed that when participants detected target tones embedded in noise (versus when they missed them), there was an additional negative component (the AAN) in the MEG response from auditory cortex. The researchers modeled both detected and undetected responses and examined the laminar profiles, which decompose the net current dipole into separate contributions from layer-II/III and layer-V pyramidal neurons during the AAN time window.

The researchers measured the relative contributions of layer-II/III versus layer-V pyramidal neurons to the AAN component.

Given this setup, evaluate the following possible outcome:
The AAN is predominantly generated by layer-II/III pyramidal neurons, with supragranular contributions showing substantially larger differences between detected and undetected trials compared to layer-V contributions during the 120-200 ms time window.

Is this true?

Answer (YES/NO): NO